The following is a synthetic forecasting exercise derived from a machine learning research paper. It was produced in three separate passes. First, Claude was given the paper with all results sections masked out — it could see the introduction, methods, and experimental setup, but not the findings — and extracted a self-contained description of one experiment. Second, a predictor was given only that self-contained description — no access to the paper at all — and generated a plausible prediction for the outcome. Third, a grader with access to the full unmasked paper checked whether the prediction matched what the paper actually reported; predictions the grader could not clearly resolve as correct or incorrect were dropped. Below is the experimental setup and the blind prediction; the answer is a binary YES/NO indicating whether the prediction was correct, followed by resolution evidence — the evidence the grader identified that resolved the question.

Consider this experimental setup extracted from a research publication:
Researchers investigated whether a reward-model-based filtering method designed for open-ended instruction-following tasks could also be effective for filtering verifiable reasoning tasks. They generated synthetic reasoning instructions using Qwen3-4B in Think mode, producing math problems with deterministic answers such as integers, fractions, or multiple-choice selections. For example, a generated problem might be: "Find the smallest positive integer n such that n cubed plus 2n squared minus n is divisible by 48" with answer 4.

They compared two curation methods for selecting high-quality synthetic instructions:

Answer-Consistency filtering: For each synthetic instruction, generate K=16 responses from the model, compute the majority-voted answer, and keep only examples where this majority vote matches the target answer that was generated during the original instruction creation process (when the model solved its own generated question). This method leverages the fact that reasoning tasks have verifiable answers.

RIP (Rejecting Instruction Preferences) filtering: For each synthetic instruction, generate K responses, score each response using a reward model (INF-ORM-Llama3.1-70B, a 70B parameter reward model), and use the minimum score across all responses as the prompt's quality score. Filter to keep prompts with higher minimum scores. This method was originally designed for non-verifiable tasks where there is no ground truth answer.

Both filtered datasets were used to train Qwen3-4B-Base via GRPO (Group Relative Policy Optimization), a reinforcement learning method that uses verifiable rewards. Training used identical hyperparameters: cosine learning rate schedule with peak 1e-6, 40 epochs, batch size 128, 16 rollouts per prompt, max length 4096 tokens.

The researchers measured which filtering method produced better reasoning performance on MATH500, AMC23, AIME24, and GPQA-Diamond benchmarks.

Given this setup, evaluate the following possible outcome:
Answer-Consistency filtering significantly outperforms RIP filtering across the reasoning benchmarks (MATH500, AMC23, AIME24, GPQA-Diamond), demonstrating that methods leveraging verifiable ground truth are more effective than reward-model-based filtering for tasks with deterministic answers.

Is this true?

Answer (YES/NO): NO